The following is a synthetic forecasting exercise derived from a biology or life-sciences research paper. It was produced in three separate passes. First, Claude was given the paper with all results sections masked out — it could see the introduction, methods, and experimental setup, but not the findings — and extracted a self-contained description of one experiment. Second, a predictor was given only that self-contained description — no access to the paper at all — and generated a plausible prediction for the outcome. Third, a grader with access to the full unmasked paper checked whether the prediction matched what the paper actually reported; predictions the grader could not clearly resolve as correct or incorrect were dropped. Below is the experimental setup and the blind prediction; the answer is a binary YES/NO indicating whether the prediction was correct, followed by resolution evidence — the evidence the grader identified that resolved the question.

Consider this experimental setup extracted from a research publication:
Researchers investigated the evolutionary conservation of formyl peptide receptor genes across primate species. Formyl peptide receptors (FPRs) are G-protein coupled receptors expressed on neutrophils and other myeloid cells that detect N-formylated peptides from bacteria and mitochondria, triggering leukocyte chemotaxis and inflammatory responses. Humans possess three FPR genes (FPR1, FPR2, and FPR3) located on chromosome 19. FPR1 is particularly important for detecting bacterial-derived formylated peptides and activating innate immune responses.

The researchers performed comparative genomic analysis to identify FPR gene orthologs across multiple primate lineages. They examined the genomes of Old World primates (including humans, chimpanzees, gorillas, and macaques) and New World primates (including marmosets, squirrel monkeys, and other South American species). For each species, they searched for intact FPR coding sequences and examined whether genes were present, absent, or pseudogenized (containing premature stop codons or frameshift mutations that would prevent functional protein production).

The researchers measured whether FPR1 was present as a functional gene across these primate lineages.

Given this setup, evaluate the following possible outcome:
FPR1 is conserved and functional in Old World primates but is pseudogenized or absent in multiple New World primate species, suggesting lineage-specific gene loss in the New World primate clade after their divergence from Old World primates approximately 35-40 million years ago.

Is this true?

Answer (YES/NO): YES